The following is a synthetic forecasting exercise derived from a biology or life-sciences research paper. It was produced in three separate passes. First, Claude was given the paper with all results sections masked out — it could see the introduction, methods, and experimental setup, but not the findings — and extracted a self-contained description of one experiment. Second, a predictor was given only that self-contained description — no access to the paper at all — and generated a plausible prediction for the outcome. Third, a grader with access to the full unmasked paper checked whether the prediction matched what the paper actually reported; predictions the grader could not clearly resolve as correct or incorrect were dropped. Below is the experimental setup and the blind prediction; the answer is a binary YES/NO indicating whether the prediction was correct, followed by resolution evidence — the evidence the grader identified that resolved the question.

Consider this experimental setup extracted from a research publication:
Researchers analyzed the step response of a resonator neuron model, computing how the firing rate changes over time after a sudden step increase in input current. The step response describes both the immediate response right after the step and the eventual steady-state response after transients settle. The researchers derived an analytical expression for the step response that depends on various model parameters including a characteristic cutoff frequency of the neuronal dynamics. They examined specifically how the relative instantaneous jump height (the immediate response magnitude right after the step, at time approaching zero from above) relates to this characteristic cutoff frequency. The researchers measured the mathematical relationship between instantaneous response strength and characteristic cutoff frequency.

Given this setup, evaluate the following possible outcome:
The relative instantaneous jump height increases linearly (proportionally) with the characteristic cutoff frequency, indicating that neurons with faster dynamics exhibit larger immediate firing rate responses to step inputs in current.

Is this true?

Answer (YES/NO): YES